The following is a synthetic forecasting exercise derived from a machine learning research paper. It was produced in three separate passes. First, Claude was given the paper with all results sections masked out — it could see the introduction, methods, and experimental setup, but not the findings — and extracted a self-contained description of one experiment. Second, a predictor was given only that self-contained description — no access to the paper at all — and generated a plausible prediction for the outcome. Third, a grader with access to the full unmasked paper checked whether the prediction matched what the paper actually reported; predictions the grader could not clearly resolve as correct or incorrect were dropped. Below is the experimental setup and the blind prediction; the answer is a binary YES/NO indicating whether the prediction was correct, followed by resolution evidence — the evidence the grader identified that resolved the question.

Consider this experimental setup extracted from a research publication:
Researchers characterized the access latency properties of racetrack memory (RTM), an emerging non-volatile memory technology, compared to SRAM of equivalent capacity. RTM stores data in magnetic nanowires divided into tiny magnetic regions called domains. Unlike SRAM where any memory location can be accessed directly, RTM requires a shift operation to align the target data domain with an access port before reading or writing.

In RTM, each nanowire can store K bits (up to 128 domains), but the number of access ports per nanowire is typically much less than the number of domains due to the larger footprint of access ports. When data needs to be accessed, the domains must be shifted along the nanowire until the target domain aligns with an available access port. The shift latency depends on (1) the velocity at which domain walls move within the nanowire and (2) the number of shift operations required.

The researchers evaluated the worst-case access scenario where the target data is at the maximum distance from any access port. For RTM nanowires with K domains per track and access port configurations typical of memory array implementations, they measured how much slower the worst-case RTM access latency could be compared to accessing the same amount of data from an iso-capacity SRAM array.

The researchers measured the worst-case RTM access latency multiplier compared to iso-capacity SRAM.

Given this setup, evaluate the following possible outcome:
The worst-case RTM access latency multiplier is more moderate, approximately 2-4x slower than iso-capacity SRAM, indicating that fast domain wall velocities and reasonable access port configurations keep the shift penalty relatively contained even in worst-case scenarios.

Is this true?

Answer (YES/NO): NO